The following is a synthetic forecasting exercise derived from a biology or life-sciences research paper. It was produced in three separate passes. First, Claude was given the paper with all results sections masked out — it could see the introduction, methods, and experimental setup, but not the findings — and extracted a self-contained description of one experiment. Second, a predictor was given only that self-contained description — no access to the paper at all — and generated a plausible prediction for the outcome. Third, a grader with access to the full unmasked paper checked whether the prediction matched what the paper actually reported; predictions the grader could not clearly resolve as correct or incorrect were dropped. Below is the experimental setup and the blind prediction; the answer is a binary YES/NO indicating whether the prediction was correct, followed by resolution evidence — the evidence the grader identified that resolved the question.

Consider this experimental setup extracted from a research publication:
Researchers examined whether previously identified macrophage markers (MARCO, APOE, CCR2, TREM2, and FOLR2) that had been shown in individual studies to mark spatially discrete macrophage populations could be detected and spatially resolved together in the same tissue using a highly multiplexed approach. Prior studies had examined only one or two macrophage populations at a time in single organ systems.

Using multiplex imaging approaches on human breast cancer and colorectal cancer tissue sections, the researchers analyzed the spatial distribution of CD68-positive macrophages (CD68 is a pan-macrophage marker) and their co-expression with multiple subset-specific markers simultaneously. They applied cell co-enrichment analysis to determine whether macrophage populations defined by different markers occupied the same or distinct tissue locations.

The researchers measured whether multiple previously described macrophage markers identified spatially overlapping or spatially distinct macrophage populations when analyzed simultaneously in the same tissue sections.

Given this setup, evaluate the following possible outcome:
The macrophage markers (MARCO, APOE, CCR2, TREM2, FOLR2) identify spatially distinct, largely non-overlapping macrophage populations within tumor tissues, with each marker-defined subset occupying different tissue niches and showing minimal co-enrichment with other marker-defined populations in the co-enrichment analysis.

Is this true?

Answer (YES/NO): NO